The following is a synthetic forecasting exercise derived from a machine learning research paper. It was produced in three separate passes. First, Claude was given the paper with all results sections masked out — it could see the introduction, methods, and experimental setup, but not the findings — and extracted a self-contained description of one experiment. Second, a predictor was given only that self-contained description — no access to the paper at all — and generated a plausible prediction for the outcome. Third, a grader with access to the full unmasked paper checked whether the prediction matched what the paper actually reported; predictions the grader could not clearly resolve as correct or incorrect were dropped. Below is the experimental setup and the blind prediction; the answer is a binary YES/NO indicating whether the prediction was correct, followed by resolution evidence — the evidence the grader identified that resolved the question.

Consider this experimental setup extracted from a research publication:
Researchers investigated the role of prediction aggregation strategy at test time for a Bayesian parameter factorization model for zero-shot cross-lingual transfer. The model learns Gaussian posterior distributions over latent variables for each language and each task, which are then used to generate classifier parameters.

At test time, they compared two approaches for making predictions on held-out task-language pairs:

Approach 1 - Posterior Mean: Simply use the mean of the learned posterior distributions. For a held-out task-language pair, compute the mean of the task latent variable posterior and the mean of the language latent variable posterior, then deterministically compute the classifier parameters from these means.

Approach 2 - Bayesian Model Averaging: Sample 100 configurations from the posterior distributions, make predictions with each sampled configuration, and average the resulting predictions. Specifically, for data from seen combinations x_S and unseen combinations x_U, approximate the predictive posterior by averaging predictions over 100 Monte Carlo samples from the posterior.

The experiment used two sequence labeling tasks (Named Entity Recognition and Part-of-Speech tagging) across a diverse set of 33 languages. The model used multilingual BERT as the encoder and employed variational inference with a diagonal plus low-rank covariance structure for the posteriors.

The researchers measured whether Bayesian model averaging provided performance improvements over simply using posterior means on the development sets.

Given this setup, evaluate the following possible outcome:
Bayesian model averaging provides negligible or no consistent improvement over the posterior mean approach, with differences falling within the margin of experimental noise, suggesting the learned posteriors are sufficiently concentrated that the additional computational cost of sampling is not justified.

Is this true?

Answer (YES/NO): YES